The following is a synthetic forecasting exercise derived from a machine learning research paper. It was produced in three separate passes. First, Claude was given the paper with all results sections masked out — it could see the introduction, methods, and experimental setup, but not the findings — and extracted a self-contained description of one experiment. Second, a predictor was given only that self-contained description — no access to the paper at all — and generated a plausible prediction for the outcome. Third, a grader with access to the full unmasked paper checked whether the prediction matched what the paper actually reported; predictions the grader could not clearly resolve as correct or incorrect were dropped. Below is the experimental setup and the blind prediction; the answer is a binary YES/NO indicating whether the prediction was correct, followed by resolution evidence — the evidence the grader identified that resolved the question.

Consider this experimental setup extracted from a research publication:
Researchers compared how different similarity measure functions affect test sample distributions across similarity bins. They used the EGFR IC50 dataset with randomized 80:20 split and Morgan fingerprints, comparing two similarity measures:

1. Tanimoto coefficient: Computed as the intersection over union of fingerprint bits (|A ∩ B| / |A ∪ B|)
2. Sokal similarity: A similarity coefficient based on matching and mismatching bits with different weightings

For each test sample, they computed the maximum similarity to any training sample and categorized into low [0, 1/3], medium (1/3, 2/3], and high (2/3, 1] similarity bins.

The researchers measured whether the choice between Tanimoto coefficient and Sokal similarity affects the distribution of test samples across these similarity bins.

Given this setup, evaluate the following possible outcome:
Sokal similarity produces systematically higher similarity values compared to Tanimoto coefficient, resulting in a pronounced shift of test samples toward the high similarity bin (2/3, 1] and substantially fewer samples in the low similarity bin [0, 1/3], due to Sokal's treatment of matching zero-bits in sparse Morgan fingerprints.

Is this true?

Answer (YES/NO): NO